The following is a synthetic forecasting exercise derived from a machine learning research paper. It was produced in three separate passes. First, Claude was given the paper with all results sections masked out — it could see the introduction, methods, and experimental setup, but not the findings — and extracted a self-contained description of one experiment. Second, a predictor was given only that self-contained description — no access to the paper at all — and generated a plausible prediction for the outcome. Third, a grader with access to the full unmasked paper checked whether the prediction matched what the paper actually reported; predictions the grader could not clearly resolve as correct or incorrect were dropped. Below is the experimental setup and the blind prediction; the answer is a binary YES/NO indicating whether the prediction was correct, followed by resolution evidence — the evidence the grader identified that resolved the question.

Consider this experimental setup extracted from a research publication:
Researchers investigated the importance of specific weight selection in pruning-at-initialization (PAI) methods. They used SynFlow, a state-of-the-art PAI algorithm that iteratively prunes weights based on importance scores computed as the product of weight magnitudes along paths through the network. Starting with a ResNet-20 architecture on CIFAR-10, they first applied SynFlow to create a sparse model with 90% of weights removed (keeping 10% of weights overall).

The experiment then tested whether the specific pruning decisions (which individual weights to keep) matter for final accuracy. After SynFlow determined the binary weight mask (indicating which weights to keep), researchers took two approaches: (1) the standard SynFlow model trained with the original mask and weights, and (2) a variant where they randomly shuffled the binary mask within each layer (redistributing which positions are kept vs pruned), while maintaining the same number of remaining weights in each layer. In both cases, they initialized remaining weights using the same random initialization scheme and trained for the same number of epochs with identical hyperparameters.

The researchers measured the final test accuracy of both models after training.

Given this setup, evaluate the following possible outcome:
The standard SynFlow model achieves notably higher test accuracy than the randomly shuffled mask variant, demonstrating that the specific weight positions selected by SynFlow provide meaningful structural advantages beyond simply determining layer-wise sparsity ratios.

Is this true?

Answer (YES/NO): NO